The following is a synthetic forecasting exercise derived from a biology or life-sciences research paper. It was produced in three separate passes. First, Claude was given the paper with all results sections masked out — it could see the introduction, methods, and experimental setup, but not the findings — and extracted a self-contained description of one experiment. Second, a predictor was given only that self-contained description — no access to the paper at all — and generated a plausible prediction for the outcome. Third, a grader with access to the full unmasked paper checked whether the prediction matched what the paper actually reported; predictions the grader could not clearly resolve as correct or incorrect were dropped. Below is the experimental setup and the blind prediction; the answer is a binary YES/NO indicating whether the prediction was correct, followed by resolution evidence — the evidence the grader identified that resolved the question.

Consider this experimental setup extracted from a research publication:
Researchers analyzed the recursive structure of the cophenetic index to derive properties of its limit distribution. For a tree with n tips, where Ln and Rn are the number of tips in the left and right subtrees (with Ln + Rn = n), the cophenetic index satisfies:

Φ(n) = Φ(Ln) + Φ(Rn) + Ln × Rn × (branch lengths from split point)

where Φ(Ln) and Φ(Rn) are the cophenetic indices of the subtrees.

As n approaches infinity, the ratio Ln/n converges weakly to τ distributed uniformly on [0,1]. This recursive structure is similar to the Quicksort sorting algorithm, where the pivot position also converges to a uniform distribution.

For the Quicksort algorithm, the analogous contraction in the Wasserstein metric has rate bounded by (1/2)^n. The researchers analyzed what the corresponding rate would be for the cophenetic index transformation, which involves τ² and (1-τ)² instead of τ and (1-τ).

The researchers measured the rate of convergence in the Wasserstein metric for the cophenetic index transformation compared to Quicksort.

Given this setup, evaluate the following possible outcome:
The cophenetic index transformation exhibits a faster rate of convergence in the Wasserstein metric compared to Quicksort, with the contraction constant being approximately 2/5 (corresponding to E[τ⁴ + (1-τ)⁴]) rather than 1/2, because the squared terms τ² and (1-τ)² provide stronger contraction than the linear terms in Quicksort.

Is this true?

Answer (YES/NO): NO